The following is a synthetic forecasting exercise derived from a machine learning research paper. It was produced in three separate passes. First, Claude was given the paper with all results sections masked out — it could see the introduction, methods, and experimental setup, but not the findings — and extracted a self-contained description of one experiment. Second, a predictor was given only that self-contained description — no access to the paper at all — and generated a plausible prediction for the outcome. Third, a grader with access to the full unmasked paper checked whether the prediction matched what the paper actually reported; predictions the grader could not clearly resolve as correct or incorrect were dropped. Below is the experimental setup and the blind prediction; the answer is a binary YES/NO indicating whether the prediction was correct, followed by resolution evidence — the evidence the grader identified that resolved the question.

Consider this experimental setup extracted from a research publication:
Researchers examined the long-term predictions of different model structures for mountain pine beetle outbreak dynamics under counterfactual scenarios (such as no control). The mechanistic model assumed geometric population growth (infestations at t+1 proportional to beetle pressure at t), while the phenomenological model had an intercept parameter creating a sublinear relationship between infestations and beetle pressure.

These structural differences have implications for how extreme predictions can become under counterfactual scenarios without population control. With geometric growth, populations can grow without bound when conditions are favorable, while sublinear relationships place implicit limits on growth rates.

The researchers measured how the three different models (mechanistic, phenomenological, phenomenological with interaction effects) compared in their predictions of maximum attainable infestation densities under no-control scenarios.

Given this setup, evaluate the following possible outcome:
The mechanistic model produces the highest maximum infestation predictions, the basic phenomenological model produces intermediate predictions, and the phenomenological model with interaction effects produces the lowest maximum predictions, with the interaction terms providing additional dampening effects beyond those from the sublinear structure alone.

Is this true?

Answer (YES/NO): YES